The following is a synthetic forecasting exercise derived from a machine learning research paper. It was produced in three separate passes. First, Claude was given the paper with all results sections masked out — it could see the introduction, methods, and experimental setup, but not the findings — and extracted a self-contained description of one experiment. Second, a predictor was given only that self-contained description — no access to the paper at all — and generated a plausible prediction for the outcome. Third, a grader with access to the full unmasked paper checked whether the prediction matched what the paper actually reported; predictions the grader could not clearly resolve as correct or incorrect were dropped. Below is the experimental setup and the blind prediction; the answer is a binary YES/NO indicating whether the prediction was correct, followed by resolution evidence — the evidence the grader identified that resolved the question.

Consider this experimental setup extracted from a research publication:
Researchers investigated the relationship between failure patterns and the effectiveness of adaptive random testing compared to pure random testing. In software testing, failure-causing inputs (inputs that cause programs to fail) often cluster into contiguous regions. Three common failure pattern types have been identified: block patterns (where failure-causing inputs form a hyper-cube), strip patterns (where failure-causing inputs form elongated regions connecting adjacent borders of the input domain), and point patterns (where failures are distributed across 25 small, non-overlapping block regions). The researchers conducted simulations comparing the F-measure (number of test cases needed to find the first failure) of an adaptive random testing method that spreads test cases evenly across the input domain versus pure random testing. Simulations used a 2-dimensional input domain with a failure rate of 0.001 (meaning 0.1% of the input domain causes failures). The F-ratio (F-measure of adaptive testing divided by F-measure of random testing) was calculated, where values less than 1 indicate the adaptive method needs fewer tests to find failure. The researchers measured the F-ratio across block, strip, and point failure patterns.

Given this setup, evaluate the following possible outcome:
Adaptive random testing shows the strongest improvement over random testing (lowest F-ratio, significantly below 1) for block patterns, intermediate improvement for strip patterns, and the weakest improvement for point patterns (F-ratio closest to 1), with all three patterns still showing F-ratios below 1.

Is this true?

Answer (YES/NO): NO